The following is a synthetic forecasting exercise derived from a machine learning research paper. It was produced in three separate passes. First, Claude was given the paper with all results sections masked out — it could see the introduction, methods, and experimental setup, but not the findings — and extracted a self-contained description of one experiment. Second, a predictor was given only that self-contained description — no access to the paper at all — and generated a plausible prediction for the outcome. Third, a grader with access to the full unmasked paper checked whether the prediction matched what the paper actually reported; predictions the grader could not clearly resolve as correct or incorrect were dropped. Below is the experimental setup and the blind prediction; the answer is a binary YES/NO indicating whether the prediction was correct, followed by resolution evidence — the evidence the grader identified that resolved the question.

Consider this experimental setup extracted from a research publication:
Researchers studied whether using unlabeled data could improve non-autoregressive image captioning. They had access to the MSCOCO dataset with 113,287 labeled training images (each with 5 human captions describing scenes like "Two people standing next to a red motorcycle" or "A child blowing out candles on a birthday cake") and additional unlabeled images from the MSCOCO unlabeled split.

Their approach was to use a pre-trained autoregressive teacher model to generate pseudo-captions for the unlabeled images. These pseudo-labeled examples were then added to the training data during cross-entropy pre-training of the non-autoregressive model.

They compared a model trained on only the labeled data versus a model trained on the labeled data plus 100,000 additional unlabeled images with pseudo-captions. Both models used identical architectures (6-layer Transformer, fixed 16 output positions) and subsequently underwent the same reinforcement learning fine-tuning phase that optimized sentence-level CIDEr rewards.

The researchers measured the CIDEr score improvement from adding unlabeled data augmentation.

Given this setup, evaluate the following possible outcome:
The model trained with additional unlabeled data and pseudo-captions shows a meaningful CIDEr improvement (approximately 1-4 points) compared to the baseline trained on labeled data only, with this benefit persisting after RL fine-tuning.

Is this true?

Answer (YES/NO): YES